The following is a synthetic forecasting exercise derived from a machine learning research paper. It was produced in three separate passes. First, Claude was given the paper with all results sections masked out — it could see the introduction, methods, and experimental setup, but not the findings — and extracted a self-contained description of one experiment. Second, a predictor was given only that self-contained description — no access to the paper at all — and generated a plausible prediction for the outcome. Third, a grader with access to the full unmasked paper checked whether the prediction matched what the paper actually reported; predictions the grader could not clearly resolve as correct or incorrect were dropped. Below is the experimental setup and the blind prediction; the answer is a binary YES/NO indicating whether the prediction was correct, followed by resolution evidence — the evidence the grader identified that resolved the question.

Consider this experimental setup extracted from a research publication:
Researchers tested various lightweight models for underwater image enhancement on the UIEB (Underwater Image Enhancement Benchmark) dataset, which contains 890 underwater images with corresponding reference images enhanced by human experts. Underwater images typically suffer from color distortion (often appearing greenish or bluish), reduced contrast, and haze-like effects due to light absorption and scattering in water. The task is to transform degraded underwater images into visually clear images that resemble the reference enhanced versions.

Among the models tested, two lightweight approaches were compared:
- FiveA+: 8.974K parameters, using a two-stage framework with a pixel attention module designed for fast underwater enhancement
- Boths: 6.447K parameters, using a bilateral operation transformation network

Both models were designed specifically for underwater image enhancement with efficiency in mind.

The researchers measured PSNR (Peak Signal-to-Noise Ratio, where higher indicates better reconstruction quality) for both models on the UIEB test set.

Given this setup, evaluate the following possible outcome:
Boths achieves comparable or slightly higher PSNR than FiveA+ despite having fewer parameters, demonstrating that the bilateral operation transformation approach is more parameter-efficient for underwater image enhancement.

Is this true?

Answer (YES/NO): NO